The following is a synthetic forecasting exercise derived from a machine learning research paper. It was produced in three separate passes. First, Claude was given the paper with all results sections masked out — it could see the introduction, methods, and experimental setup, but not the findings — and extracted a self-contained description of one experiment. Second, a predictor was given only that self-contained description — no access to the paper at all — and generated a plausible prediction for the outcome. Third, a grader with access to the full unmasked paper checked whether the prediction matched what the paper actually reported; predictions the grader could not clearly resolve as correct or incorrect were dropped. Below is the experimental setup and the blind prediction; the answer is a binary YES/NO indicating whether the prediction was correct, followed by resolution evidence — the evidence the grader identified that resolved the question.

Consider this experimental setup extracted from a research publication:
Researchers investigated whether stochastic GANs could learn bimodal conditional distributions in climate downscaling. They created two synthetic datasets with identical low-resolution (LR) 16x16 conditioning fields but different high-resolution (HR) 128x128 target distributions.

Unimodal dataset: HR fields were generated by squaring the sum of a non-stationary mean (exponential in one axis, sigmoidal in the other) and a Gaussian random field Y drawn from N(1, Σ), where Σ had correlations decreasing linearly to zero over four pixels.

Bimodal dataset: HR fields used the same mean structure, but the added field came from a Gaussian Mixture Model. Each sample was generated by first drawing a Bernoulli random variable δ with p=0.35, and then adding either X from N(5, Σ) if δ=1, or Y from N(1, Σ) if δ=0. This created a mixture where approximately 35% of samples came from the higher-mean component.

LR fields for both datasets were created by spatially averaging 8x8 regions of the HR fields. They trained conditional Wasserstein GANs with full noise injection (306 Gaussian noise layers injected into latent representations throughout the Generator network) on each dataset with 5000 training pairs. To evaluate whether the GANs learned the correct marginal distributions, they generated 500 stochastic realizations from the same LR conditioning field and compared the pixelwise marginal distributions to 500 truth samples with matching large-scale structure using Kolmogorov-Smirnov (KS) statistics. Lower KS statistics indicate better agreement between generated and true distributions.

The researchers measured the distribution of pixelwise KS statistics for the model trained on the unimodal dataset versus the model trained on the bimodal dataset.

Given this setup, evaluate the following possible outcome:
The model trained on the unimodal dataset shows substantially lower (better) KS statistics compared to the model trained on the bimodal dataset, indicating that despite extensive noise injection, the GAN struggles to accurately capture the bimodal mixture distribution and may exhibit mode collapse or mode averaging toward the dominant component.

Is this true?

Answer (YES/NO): NO